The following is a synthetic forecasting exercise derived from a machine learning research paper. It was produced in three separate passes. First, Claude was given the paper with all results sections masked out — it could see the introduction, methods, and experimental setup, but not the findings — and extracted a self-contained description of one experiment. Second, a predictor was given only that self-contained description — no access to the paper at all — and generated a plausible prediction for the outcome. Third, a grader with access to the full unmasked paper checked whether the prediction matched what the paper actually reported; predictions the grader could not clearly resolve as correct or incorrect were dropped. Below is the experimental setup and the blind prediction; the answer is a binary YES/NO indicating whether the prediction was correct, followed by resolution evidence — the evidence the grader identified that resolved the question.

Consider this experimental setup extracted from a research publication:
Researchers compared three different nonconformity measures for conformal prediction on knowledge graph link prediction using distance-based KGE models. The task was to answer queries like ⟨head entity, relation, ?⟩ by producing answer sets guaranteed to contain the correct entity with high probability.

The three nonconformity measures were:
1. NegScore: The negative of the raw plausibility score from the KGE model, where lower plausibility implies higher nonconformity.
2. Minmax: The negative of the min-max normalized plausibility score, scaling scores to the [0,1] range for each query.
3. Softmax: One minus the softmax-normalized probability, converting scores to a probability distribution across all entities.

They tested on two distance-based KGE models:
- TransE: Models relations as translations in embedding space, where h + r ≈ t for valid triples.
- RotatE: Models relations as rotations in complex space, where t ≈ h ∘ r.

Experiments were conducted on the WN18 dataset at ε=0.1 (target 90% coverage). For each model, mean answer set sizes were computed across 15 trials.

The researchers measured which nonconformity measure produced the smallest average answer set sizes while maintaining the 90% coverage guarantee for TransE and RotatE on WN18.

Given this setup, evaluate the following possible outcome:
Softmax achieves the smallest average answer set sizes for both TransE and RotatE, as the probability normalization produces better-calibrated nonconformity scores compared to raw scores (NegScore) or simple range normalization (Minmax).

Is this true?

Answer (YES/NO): NO